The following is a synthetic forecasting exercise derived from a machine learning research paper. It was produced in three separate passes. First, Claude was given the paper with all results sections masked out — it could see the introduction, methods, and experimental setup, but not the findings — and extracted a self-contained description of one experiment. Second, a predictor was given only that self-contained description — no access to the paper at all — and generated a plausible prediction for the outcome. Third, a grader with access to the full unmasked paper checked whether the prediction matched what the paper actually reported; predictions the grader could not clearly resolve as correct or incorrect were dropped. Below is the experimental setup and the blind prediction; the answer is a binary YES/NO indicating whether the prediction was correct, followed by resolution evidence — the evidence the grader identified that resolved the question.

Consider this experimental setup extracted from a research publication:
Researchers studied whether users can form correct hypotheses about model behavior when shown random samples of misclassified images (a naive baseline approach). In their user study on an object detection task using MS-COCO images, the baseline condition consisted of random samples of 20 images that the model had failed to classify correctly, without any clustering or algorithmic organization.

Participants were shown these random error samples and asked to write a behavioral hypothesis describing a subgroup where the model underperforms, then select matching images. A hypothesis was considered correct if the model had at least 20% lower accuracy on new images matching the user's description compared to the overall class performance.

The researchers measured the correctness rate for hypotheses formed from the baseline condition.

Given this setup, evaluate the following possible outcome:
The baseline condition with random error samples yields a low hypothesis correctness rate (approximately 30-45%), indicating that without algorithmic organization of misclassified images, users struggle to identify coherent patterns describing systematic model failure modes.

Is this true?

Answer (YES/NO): YES